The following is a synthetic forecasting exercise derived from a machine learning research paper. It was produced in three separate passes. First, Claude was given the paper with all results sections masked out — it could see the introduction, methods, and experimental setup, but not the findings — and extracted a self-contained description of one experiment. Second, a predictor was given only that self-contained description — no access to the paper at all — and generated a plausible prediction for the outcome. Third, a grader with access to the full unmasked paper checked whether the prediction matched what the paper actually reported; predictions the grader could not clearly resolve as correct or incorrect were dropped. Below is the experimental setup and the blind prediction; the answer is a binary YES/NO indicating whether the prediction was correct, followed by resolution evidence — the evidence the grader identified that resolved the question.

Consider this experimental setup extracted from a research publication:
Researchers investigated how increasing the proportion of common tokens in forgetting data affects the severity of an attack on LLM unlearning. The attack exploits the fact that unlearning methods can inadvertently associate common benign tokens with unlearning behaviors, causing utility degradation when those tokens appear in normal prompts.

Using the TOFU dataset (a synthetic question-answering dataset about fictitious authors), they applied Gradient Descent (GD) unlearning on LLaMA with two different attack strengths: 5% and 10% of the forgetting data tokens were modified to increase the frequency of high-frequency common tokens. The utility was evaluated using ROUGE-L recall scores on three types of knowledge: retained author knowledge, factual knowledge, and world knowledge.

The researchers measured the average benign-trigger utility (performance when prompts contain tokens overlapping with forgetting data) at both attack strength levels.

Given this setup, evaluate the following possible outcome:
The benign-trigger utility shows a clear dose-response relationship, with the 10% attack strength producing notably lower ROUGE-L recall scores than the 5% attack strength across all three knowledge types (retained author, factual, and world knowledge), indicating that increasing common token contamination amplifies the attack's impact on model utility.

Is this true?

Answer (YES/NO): NO